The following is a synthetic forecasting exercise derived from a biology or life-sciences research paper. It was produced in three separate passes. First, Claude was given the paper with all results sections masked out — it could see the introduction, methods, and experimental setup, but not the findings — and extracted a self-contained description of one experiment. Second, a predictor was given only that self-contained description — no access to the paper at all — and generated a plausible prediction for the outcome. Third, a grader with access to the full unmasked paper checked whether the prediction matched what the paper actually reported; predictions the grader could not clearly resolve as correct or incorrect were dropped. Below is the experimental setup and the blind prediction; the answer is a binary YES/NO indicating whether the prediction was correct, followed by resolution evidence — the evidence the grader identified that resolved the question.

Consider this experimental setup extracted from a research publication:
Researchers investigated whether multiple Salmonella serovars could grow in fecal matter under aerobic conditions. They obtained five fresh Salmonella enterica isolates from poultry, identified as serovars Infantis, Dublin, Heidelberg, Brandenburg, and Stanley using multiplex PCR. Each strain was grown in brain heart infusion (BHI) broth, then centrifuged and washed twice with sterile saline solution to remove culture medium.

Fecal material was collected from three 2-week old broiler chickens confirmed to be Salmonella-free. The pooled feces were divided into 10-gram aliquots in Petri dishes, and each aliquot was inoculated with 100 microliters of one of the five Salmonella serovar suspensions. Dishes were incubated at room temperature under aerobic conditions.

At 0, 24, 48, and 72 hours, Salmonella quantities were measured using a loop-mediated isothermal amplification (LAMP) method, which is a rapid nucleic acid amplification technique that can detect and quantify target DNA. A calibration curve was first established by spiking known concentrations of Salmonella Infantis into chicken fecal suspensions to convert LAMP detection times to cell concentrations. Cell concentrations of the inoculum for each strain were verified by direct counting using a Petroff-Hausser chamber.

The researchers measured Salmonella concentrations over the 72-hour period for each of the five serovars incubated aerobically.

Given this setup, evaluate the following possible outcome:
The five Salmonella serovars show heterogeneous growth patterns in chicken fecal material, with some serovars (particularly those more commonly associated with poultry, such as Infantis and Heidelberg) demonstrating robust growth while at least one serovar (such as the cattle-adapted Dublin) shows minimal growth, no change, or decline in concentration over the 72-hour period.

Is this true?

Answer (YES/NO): NO